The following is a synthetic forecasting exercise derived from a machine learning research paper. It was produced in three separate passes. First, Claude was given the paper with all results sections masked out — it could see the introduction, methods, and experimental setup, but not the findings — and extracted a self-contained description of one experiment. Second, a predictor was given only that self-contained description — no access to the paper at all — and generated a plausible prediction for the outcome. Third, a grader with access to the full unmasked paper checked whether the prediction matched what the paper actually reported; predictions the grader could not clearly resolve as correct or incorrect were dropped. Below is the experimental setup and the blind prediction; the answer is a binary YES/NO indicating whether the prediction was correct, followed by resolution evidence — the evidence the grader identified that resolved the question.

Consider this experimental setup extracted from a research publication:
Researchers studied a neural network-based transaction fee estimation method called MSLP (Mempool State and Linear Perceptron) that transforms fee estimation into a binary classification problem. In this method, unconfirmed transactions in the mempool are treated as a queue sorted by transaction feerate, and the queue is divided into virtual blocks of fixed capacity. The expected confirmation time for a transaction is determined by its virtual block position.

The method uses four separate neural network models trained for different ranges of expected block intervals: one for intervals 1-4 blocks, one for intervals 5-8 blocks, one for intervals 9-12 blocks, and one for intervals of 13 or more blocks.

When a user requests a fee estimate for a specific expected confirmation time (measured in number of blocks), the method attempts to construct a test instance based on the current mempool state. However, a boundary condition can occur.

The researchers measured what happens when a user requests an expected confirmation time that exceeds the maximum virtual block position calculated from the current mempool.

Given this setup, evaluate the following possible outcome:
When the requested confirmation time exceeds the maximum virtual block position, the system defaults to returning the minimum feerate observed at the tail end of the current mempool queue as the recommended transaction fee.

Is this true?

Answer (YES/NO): NO